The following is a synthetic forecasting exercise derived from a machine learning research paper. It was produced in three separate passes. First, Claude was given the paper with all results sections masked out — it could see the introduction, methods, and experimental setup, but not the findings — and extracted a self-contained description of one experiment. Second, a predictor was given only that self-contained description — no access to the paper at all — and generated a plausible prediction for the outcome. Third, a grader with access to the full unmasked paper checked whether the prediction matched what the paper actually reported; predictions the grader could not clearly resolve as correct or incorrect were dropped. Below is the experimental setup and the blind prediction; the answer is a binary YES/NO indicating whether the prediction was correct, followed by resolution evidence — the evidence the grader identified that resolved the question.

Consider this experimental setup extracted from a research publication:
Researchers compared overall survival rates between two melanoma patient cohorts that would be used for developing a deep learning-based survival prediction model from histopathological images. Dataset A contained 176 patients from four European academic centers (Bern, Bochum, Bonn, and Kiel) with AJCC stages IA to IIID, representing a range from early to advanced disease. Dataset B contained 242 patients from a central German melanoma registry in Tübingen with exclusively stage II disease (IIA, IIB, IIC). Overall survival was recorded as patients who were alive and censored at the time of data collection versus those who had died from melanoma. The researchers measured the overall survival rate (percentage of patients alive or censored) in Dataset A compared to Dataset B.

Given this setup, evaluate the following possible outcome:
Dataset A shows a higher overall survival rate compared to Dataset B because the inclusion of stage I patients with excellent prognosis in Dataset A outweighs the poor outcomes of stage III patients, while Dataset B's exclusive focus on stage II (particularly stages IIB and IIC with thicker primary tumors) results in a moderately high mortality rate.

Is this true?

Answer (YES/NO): NO